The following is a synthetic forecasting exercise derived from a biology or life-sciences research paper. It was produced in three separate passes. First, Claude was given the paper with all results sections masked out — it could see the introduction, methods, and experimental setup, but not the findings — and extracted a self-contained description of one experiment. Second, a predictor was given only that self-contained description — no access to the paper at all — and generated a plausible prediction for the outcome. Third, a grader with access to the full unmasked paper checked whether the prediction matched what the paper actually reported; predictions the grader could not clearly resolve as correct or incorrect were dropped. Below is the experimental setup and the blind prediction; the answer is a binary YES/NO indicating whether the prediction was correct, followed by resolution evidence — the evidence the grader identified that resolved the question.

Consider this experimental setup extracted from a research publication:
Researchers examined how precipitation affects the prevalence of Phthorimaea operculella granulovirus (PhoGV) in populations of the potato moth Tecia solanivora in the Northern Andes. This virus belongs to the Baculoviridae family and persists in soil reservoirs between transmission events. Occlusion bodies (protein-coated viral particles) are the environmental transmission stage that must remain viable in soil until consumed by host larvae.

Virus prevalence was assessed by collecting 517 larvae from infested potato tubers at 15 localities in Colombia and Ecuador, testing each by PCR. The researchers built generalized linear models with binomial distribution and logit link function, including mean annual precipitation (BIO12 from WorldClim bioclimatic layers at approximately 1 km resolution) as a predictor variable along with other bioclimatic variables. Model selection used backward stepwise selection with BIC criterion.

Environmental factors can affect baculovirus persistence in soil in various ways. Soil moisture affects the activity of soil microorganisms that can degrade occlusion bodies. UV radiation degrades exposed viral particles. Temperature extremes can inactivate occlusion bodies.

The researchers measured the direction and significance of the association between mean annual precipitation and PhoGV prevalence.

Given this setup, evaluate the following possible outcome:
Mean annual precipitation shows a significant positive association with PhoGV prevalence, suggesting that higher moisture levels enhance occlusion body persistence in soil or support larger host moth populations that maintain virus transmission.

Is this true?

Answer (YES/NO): NO